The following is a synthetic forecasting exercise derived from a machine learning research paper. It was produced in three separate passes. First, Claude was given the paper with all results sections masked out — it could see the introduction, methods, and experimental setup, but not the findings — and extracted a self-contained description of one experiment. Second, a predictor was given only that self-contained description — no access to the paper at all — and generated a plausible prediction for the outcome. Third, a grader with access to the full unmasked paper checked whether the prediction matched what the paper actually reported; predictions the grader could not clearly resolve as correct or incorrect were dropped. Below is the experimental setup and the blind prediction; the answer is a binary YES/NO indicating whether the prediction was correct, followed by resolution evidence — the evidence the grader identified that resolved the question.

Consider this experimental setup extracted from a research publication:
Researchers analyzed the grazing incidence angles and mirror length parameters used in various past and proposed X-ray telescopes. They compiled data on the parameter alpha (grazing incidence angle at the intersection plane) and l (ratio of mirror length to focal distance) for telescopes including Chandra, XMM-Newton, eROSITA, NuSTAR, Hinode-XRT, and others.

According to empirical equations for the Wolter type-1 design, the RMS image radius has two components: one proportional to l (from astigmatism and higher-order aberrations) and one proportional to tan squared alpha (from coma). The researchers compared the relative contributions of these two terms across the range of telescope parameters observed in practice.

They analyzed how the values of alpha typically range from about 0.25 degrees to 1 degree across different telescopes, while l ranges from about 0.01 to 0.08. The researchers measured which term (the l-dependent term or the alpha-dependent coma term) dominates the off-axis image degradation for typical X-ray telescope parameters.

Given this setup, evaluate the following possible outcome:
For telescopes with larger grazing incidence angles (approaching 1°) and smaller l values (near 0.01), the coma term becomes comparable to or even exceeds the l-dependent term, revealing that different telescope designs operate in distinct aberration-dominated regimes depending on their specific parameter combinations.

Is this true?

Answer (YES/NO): YES